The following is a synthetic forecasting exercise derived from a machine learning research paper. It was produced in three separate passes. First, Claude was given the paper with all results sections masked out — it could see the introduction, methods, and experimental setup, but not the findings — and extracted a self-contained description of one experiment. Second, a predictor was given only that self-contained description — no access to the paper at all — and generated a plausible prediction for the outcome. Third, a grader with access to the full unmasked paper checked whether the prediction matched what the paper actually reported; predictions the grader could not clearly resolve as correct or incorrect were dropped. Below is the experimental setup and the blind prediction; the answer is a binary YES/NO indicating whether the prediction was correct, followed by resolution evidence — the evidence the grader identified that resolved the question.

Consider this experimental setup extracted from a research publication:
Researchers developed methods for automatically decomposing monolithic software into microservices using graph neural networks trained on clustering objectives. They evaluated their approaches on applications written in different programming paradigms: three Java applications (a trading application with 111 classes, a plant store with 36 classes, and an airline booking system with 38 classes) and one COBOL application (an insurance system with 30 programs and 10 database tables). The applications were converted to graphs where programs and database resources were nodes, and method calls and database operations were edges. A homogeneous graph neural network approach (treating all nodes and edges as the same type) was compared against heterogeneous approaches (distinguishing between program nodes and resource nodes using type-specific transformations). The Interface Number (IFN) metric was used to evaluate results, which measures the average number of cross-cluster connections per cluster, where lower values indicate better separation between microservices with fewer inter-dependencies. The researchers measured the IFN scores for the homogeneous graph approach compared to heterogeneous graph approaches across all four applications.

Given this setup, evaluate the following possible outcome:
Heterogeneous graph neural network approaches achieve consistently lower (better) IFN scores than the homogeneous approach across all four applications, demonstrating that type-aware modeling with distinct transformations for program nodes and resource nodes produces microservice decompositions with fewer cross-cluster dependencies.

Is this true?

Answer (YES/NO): NO